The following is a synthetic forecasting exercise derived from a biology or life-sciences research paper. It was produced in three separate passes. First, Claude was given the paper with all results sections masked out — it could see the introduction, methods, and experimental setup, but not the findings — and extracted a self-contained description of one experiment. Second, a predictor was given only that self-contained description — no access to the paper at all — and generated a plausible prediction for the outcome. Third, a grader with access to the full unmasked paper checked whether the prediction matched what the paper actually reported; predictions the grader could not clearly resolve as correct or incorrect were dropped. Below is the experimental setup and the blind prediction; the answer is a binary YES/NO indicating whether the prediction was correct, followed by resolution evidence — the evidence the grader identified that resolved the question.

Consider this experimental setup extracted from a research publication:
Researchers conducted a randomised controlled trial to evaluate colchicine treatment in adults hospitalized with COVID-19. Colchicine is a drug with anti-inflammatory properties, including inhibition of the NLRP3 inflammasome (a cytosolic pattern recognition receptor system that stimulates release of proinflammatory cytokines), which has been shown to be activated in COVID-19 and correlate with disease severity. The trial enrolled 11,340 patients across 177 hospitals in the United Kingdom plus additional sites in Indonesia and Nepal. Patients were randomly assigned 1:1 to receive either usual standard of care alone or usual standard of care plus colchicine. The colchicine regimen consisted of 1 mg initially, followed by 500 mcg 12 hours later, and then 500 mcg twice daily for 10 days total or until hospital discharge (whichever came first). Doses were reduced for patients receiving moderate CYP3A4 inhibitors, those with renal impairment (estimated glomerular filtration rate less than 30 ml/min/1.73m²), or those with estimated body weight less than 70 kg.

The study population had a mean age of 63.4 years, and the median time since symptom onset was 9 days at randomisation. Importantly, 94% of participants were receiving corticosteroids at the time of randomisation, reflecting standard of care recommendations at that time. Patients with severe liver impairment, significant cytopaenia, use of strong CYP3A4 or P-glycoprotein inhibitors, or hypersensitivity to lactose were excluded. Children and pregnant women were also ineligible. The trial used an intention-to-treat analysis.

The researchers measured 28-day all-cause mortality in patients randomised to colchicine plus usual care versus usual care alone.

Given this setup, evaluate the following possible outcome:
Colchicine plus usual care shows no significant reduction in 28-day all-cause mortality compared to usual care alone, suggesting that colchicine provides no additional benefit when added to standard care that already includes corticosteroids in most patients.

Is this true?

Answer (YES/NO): YES